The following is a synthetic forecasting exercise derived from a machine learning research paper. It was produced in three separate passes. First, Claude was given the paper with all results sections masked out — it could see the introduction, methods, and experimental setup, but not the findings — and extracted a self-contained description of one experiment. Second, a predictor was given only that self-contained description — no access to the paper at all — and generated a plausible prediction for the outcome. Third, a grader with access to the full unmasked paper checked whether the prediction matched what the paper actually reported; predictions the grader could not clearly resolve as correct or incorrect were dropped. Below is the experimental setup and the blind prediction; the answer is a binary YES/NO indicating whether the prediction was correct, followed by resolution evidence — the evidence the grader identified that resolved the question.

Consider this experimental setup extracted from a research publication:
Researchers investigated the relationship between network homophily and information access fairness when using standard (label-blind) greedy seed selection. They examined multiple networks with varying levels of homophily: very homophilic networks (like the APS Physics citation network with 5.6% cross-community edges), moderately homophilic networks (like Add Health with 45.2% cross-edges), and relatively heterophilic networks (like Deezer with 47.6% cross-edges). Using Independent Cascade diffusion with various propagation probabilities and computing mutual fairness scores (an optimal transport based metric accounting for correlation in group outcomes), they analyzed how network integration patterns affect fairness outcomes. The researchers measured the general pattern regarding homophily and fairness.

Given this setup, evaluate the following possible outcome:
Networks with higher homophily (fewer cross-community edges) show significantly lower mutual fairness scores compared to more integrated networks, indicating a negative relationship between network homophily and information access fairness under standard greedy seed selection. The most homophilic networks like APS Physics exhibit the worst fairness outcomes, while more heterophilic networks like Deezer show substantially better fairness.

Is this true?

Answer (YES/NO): NO